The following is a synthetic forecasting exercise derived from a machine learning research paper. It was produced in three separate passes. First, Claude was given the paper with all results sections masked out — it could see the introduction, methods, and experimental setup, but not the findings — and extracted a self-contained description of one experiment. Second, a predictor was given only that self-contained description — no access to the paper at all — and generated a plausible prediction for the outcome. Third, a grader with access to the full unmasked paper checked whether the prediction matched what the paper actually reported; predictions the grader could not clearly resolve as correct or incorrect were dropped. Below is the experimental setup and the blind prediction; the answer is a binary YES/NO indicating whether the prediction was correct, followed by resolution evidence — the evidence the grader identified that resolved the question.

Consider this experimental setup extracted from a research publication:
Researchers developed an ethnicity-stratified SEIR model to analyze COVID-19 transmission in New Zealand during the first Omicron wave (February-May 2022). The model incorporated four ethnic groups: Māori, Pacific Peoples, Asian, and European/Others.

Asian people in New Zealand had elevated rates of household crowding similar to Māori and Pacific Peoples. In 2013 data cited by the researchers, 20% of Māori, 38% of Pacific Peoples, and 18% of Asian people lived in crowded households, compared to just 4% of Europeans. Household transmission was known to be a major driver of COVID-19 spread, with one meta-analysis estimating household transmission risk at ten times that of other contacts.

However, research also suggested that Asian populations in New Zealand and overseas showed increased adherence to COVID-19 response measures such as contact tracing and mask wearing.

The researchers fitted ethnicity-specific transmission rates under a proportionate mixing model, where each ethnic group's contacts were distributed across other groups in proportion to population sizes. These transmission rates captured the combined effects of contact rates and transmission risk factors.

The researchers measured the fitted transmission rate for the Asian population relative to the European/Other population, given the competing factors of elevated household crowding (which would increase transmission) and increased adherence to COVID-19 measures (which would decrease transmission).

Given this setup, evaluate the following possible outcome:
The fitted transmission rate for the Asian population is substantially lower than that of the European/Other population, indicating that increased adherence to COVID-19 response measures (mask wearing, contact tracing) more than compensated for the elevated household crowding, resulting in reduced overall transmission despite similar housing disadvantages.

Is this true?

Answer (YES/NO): NO